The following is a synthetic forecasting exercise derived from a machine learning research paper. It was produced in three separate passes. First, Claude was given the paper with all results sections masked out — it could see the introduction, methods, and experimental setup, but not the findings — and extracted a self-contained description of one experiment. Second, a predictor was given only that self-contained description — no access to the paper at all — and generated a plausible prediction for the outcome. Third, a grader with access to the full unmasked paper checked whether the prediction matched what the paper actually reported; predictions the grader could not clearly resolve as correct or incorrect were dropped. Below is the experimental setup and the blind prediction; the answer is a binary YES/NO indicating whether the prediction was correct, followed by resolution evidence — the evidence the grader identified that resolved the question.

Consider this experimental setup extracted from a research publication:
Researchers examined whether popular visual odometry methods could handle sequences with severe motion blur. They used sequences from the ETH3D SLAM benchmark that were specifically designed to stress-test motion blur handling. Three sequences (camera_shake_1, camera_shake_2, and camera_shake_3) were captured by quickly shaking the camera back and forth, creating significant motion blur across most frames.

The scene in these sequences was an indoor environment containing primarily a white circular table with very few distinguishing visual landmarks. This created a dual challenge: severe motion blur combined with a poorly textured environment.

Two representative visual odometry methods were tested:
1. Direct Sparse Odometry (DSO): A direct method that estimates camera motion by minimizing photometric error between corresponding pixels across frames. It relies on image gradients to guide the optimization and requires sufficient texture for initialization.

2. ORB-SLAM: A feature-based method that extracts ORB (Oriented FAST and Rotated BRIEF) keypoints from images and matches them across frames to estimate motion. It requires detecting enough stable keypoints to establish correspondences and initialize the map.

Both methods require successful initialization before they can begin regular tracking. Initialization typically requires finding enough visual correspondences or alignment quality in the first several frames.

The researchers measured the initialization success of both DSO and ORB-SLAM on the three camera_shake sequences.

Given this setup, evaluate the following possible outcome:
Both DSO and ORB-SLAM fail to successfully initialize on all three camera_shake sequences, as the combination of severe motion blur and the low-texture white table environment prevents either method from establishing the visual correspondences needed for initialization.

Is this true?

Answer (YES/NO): YES